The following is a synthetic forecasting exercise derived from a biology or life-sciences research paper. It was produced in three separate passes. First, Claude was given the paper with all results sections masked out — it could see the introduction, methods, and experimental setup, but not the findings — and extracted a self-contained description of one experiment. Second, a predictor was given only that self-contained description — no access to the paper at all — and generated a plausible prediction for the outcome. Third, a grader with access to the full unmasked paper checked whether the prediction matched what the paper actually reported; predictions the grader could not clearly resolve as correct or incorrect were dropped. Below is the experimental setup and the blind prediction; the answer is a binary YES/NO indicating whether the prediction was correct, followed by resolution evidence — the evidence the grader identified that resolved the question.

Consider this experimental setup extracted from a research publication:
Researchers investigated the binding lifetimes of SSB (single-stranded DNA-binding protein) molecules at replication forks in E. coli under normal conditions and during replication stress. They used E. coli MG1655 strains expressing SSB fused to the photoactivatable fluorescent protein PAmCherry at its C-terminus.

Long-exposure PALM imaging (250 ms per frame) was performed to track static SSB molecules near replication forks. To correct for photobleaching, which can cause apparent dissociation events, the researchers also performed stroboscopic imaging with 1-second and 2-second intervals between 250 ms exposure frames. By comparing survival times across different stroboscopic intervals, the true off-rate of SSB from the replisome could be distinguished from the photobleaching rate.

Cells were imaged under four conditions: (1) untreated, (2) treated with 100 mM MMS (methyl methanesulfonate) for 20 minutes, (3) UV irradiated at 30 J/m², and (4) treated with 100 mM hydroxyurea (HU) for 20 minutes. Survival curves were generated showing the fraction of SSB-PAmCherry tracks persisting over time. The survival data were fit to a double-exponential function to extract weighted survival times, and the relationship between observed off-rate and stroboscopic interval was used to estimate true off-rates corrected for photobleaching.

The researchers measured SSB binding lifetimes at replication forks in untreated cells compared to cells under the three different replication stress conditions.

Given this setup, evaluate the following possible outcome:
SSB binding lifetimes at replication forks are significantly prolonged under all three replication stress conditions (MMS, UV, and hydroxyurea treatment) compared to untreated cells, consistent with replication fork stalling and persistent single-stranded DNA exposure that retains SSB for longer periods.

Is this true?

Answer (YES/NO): YES